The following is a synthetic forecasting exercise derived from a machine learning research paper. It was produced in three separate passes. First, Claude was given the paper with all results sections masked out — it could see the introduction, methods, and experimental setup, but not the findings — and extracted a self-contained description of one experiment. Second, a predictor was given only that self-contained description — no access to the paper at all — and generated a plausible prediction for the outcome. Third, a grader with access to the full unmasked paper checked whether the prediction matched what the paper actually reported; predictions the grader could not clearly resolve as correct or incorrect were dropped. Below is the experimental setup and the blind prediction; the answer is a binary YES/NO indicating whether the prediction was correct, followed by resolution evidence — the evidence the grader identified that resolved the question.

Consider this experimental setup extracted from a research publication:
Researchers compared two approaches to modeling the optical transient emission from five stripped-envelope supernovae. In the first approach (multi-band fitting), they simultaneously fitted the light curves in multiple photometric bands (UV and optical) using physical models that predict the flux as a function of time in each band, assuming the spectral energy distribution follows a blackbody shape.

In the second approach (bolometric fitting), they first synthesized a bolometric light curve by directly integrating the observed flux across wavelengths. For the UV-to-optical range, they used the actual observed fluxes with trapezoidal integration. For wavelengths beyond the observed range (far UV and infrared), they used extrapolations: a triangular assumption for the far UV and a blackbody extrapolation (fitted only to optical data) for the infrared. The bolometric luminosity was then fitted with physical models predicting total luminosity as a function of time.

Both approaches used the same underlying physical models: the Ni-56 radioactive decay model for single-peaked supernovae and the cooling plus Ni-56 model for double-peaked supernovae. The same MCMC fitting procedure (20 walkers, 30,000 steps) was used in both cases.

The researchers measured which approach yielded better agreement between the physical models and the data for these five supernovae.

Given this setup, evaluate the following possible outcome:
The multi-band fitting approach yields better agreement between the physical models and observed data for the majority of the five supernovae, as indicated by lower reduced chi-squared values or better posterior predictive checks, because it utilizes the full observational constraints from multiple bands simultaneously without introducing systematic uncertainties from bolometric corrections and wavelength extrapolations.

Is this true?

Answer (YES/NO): NO